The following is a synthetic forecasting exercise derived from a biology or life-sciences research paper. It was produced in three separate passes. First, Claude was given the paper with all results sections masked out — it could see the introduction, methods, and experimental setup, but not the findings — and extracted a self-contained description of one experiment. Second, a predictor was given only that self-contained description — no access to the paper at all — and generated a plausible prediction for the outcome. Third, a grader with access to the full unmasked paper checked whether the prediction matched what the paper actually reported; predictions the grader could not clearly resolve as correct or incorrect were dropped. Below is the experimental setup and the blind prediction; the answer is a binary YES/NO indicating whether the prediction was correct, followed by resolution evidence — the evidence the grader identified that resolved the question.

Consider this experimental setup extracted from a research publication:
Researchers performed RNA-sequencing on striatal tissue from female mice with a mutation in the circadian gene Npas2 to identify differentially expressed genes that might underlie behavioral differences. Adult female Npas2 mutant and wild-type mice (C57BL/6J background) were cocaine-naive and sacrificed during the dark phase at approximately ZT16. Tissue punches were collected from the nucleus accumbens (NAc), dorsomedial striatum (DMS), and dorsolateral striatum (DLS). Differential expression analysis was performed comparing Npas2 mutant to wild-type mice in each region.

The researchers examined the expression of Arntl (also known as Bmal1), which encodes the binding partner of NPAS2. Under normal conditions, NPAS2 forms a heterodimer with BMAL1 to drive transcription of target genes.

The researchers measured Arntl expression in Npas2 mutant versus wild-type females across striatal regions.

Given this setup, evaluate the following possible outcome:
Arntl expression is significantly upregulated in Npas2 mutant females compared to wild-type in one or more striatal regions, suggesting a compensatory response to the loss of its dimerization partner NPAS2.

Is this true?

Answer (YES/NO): YES